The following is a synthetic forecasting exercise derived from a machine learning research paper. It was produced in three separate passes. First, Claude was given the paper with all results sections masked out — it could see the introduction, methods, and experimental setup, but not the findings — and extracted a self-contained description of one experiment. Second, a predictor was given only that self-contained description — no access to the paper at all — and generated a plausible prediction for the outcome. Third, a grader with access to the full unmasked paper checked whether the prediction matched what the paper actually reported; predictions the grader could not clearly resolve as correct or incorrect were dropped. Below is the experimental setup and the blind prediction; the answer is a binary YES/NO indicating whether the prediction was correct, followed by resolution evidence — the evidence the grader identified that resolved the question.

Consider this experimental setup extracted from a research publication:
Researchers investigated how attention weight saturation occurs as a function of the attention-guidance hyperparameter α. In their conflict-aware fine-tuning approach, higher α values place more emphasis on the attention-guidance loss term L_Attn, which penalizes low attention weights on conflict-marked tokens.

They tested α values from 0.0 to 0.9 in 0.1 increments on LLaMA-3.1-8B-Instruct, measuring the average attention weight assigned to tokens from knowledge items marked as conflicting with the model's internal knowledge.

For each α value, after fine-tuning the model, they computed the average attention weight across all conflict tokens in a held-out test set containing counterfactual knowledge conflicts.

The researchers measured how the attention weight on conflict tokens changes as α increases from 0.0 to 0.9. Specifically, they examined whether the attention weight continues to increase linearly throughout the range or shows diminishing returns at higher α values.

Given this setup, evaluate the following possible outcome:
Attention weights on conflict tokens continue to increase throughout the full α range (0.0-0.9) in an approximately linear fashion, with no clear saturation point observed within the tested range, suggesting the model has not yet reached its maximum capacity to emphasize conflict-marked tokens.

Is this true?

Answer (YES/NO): NO